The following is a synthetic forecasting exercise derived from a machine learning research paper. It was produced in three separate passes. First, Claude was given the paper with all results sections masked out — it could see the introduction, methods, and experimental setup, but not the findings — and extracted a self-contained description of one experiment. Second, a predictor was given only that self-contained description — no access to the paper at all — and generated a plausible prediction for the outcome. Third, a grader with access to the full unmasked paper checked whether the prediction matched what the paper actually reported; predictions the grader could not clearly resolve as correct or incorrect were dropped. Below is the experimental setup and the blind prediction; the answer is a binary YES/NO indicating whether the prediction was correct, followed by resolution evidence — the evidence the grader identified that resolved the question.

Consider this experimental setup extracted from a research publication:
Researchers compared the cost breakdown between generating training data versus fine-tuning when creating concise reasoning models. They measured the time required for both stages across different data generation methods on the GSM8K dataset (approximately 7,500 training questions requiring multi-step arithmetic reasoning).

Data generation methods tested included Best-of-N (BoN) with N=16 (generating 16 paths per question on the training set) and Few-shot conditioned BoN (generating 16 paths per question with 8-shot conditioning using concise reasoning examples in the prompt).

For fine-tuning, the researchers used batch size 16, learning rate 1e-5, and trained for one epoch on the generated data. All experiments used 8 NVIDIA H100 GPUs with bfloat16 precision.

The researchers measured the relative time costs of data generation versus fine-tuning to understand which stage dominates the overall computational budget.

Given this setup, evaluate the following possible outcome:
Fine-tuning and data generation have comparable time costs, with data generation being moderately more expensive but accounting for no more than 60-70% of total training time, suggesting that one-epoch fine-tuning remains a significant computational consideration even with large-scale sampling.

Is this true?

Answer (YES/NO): NO